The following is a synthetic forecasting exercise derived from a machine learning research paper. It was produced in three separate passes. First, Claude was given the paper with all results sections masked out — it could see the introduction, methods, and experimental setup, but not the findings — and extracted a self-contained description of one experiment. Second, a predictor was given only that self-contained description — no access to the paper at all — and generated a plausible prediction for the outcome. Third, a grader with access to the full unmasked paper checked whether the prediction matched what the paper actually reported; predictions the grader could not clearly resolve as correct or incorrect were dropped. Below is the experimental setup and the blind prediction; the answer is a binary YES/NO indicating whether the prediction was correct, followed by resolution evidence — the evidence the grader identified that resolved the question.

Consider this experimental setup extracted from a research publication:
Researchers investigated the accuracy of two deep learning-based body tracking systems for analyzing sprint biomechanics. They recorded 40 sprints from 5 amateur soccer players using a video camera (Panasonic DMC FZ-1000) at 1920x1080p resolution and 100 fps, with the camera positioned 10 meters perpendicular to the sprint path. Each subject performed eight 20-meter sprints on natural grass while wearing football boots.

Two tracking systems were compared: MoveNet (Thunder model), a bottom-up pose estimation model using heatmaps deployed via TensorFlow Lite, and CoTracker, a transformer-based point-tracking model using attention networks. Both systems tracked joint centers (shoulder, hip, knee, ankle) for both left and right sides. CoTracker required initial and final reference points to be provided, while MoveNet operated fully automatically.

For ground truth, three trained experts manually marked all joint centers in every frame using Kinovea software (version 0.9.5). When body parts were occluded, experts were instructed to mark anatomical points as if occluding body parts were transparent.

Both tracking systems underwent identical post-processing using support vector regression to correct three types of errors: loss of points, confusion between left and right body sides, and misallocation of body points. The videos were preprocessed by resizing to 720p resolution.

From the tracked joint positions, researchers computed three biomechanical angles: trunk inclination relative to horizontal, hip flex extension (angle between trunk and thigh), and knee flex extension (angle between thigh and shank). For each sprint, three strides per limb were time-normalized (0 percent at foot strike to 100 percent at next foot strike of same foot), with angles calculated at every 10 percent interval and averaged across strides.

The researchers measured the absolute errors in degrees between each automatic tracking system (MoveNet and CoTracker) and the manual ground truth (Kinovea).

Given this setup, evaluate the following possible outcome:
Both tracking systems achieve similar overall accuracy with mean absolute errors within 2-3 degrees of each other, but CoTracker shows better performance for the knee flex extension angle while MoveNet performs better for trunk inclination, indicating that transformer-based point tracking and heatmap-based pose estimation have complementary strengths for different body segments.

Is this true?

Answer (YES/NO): NO